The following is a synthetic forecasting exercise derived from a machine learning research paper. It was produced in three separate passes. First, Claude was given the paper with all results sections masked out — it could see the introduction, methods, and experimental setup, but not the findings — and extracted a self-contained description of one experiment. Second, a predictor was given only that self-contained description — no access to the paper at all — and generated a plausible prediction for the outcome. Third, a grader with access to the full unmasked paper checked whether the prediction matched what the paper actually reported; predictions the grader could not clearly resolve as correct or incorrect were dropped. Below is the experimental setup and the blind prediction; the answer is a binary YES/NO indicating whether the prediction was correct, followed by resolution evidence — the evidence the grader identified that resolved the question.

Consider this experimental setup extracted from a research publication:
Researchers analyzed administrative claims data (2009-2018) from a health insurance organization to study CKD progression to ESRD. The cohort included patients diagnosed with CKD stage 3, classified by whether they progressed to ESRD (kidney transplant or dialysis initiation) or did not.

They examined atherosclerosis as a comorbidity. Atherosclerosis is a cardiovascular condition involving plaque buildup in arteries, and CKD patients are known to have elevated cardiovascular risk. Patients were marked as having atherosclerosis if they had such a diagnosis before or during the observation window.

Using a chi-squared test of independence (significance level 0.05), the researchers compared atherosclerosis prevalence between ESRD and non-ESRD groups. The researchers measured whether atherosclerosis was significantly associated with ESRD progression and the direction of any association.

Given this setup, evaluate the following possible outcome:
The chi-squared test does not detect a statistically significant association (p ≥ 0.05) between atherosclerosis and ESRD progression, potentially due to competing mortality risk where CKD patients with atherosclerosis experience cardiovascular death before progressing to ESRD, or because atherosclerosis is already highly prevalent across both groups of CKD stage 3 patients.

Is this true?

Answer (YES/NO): NO